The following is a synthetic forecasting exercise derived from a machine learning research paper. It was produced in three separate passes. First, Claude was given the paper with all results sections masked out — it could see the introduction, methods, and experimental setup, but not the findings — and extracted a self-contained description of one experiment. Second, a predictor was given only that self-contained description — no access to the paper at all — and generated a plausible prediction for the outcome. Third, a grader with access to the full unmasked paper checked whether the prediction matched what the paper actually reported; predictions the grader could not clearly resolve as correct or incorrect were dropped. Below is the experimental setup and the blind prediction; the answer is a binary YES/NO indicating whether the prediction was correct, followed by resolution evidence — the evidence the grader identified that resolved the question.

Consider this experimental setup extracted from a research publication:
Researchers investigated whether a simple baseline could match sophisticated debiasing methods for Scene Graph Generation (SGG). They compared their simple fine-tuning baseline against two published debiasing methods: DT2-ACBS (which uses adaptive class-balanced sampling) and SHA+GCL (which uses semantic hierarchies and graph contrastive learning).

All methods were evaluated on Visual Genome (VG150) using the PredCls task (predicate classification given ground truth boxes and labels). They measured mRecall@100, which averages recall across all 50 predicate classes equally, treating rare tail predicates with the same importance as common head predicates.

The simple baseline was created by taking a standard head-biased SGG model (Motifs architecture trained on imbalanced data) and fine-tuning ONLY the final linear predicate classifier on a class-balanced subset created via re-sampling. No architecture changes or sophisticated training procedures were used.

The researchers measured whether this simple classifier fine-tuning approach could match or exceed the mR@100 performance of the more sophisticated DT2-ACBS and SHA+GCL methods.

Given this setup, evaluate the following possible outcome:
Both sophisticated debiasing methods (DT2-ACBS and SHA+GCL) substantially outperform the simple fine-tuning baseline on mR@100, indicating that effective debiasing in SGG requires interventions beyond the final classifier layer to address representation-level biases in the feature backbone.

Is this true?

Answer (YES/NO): NO